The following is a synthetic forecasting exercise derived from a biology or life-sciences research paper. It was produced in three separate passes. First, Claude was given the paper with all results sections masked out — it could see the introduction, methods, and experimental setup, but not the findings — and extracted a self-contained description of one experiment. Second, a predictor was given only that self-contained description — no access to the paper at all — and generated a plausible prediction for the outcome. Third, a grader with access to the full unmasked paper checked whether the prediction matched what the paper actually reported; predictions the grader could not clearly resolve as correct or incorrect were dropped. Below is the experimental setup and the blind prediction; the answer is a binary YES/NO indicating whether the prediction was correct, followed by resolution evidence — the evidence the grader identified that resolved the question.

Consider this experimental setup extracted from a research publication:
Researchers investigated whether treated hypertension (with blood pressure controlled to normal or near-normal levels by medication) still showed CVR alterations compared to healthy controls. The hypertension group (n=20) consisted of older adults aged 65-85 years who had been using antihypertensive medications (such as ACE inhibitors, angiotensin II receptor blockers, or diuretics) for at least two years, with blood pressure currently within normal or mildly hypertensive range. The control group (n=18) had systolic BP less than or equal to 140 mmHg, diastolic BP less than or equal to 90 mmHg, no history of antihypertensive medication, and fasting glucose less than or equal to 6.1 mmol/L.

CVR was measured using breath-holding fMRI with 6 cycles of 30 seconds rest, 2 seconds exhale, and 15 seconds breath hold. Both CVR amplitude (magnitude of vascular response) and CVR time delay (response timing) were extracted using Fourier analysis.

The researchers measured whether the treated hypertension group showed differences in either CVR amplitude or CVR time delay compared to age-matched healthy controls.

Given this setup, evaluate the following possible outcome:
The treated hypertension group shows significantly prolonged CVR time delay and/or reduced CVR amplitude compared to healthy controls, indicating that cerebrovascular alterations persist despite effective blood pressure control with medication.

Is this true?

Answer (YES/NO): NO